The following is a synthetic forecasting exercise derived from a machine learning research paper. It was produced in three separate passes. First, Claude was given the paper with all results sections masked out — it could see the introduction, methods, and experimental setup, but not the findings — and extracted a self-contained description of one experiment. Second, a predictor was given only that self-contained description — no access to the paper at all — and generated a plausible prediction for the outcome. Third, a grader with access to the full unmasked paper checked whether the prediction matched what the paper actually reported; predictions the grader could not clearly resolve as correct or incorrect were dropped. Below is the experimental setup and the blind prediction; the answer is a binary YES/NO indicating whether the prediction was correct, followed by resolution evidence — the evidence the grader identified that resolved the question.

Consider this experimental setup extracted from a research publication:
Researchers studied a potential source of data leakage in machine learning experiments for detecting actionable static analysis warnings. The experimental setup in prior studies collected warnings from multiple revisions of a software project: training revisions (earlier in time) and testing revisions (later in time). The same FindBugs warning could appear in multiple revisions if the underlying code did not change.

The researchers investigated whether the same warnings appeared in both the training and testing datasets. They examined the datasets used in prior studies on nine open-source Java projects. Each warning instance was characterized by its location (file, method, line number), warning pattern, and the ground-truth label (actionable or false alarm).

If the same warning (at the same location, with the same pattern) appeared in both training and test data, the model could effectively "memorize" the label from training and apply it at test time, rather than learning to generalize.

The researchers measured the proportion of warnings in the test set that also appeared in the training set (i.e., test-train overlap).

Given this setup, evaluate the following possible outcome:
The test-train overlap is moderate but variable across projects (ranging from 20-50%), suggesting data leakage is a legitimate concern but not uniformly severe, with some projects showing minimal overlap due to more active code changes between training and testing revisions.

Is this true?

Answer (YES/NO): NO